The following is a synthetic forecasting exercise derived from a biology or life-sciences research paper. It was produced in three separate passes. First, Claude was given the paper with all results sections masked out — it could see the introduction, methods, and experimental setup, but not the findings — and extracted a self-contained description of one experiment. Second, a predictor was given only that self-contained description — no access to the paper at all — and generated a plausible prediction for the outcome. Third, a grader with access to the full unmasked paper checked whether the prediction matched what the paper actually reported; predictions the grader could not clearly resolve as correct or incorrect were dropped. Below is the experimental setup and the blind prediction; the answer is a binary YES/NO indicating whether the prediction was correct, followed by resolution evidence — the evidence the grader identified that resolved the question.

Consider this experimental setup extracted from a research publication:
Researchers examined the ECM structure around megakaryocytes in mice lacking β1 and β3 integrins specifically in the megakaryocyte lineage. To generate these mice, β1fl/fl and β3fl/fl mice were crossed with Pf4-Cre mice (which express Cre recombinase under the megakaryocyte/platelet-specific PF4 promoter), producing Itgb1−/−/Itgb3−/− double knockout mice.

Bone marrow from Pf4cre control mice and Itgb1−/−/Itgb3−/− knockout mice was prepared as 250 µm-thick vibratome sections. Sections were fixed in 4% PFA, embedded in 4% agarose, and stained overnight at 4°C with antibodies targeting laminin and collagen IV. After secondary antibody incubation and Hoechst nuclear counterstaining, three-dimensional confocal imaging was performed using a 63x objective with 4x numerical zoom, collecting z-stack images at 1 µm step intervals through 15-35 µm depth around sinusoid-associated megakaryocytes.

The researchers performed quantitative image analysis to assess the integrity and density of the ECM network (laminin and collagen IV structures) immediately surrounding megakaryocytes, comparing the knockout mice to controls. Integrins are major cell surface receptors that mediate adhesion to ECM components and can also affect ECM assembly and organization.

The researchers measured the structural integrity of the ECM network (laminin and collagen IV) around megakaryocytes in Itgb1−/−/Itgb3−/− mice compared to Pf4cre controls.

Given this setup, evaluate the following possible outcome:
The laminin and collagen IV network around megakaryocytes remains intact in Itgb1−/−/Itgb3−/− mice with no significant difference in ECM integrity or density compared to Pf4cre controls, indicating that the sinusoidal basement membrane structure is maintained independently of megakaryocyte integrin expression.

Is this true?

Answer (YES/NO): NO